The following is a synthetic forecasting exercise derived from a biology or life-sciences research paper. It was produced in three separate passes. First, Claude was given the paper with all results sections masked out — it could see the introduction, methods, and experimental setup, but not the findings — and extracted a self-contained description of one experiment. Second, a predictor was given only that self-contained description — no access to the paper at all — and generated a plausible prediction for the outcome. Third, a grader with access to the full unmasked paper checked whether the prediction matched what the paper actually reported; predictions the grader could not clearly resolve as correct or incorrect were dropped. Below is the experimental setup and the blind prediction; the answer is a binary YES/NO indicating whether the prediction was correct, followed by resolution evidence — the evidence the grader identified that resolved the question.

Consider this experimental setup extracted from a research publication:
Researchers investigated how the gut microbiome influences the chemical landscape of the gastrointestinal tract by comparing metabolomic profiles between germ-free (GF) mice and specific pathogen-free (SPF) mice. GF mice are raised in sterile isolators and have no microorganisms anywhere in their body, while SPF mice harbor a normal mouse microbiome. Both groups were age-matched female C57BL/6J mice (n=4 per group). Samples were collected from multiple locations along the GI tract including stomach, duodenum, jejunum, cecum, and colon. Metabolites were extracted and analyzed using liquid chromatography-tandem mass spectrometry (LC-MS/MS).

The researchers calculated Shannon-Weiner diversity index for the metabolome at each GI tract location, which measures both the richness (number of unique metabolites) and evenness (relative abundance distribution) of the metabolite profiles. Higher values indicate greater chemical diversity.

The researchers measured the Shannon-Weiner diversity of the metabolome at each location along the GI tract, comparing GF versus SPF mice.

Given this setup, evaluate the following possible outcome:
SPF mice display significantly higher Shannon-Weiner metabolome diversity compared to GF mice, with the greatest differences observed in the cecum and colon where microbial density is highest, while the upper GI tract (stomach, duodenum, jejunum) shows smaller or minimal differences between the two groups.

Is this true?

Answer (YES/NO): YES